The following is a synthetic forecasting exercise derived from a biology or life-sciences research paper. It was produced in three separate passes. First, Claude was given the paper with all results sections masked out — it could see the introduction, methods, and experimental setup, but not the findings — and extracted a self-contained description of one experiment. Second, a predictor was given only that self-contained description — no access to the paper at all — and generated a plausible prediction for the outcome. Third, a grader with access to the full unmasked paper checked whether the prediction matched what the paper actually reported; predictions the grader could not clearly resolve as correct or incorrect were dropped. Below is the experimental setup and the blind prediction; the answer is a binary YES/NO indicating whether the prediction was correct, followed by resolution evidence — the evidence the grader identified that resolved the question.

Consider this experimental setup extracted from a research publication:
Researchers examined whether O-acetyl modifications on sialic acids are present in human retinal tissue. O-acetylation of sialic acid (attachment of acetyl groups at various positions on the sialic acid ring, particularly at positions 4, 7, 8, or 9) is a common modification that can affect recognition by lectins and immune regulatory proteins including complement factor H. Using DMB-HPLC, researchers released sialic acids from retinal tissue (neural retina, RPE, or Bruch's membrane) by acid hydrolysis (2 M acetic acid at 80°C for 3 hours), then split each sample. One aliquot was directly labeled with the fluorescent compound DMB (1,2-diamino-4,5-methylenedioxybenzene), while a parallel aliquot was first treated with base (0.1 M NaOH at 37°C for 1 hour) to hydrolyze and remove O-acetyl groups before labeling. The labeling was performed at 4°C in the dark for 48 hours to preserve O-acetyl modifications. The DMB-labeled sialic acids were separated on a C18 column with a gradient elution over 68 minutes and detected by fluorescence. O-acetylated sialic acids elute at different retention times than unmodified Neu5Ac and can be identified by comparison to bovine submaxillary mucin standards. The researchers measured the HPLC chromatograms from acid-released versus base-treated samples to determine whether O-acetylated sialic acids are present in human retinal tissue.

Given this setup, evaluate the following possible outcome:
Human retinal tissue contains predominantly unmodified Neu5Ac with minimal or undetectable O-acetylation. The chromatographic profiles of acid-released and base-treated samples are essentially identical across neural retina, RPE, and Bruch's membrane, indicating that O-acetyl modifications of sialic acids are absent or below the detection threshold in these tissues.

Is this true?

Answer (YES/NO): NO